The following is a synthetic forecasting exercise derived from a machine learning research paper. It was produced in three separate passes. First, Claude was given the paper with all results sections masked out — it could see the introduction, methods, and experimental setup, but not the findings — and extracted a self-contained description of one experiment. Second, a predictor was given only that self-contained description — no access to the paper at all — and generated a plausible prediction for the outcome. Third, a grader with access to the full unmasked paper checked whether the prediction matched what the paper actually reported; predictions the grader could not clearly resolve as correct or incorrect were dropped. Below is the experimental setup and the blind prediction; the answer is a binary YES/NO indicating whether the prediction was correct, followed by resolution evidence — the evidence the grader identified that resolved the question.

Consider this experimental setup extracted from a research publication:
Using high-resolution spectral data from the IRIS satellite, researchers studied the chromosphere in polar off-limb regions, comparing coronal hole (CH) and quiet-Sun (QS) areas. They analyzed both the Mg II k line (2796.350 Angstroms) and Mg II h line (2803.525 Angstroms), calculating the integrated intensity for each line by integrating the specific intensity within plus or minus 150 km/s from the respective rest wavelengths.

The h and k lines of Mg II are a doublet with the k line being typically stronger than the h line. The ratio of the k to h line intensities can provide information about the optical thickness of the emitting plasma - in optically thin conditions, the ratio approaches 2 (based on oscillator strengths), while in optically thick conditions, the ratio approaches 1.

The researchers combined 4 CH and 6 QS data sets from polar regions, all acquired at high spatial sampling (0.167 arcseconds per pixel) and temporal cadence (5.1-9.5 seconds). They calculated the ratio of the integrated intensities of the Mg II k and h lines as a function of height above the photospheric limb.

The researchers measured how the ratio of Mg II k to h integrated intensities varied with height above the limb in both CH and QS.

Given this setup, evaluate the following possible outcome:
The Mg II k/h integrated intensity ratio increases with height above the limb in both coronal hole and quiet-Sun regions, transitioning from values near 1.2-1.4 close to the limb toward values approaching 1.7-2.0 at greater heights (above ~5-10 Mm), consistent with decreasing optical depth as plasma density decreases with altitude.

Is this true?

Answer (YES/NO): NO